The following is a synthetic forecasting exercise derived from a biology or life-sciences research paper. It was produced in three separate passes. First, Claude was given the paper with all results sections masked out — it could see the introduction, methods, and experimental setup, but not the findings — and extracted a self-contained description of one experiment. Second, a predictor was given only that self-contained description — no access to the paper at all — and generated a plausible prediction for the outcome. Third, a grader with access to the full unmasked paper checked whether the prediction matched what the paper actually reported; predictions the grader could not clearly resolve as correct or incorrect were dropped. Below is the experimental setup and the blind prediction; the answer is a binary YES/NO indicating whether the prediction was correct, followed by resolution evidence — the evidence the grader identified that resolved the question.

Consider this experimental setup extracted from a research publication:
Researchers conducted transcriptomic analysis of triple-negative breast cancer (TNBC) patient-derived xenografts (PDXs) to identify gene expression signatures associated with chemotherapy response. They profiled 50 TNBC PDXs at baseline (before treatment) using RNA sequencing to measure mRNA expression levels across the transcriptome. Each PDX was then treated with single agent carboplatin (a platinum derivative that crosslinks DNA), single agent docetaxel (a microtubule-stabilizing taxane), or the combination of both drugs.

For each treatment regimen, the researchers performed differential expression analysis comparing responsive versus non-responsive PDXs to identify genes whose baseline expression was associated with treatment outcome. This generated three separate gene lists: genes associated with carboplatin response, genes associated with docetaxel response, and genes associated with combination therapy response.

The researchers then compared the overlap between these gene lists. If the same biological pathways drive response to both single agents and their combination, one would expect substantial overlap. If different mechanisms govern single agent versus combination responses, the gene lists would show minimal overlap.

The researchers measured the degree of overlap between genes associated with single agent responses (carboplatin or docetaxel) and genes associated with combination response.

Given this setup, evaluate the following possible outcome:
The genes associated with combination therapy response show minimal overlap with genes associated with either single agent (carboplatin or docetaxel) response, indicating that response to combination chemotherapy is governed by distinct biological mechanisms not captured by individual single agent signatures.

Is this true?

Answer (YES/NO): YES